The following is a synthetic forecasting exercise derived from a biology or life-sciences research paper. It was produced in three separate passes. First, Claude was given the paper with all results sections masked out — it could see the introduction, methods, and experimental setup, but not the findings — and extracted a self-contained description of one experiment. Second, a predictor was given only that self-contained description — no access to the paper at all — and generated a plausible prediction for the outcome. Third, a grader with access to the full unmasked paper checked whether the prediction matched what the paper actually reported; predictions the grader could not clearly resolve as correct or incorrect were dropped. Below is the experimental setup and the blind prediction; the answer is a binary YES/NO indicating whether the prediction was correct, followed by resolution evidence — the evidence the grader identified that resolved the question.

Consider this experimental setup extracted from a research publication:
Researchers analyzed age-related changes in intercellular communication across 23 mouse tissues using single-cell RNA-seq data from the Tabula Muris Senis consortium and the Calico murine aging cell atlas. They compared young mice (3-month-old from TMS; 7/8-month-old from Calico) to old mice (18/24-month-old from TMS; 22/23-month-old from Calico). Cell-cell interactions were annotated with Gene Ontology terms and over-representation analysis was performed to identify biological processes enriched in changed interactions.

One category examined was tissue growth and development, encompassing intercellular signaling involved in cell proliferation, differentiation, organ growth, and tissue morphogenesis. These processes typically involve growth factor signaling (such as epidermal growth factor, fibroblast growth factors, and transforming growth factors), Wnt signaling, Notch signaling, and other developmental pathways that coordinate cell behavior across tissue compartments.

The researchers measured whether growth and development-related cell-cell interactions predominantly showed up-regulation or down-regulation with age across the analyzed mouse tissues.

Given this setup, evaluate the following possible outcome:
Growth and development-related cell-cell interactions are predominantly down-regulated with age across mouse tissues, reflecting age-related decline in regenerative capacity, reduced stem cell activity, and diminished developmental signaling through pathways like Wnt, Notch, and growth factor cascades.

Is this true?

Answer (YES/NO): YES